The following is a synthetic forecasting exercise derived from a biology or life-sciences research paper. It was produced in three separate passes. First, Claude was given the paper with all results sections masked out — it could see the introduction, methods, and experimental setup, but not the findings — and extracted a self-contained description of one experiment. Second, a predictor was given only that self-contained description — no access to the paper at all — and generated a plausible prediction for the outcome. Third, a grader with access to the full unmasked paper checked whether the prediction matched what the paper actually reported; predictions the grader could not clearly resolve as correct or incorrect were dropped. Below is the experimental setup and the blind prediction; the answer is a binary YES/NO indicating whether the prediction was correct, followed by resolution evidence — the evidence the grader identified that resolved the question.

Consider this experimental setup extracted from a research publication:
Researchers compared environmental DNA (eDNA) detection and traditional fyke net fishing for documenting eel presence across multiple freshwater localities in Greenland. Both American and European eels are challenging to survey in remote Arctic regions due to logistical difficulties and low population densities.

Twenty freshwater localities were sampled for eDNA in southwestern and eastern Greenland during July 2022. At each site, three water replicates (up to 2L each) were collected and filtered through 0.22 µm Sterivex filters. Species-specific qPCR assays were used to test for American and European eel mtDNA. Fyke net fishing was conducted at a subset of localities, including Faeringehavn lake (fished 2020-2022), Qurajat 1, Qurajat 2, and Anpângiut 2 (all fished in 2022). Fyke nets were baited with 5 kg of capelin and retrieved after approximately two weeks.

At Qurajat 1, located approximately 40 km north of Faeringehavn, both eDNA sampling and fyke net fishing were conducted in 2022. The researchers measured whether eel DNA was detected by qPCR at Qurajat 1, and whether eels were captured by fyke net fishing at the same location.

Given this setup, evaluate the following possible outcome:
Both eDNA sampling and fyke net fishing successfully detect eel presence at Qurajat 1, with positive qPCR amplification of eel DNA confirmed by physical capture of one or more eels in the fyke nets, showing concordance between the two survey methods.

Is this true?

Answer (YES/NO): YES